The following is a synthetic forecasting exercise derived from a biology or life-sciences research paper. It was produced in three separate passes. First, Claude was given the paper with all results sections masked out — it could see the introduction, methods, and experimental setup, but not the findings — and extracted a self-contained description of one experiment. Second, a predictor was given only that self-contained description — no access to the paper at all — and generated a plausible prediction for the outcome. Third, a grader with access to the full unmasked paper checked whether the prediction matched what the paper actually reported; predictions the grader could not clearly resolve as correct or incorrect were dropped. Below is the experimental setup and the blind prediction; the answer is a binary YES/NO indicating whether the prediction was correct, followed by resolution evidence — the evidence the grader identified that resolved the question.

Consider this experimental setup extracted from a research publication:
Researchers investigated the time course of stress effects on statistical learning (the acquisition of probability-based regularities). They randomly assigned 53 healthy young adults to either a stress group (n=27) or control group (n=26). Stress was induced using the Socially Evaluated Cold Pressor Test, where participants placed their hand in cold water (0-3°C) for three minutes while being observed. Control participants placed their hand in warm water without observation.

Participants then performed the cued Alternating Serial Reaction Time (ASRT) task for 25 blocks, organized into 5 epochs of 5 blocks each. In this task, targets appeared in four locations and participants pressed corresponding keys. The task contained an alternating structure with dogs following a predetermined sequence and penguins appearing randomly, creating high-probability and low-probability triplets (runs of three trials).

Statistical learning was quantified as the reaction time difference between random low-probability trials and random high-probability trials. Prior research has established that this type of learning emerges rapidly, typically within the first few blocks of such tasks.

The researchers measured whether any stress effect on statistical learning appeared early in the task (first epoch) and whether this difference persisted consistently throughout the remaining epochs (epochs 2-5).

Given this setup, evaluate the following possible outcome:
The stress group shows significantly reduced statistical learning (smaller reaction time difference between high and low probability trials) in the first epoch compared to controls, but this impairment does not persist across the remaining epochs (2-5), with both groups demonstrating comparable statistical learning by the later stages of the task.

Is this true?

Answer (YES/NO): NO